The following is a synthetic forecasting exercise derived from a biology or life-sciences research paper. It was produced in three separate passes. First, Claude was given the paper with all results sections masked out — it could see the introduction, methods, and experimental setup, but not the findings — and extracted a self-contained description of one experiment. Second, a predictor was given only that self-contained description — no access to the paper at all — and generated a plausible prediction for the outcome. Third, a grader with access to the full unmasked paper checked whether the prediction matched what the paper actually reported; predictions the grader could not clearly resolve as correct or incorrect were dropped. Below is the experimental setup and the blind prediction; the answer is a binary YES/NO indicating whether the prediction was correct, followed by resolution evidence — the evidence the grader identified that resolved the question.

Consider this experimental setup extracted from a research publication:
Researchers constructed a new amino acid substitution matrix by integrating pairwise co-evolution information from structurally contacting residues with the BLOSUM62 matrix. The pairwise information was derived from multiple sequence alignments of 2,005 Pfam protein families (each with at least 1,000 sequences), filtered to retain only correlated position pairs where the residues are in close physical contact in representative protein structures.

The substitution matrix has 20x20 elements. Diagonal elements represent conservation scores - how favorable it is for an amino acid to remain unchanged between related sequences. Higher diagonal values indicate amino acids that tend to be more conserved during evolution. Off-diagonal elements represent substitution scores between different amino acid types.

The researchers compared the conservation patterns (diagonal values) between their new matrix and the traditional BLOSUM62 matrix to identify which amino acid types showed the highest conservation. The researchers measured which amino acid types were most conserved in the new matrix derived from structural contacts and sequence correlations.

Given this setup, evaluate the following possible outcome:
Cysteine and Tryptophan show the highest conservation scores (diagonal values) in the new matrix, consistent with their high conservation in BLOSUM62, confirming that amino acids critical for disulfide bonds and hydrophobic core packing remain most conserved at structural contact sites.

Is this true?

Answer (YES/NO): NO